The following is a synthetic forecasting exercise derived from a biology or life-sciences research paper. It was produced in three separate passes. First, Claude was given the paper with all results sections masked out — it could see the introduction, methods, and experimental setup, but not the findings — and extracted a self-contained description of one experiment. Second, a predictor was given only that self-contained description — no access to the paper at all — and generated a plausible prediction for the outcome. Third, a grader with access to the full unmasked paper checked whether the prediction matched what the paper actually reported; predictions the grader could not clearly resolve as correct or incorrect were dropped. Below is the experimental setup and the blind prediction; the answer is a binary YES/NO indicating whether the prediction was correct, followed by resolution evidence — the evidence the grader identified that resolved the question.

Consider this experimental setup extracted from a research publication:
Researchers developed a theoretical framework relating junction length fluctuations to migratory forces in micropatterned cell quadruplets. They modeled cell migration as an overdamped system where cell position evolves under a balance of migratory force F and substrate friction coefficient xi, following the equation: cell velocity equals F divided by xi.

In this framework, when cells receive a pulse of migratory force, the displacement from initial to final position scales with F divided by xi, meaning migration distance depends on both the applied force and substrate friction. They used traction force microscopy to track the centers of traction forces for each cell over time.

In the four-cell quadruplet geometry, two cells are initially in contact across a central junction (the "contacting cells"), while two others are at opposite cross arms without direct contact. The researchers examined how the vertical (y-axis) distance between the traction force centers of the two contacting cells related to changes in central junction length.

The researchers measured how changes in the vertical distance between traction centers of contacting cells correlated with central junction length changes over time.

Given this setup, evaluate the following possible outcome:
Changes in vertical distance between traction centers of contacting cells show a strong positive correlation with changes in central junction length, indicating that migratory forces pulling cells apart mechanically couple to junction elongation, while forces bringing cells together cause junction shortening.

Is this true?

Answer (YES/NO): NO